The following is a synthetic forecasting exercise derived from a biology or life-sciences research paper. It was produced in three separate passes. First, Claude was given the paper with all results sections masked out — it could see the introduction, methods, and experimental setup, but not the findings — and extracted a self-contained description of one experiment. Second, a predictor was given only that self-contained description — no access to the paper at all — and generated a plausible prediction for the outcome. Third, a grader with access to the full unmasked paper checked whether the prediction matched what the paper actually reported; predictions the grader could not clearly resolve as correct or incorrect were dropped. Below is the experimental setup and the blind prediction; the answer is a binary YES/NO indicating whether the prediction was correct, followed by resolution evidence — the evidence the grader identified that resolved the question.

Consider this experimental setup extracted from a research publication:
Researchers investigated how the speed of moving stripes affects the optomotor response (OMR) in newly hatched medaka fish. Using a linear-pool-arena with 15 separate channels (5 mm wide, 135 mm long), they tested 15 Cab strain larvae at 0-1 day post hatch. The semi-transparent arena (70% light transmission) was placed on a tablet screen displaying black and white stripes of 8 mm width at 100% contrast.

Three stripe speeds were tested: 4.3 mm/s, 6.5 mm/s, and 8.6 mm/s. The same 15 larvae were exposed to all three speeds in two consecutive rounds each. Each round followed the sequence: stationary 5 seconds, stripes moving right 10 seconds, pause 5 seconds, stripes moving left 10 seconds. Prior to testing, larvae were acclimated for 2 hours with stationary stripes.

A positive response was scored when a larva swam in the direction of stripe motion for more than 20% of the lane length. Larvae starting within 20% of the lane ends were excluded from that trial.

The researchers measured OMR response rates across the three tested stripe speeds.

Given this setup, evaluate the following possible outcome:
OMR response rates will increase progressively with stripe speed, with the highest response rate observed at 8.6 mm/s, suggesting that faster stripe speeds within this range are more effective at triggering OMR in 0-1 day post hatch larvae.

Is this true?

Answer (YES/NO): NO